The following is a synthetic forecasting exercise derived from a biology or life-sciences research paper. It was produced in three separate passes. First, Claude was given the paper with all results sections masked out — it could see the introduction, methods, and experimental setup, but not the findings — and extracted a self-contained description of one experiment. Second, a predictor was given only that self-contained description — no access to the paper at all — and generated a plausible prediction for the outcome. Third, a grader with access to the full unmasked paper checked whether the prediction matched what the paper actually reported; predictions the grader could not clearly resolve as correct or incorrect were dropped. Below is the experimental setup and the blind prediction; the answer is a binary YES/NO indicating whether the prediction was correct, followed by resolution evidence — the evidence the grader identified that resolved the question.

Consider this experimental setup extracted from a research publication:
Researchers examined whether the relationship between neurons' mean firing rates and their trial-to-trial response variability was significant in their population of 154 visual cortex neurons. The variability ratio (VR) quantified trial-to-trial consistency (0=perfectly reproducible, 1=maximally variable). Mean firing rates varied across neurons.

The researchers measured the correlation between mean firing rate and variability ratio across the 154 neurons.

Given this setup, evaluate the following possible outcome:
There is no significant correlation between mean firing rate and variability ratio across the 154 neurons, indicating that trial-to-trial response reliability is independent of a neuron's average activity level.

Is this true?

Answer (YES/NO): NO